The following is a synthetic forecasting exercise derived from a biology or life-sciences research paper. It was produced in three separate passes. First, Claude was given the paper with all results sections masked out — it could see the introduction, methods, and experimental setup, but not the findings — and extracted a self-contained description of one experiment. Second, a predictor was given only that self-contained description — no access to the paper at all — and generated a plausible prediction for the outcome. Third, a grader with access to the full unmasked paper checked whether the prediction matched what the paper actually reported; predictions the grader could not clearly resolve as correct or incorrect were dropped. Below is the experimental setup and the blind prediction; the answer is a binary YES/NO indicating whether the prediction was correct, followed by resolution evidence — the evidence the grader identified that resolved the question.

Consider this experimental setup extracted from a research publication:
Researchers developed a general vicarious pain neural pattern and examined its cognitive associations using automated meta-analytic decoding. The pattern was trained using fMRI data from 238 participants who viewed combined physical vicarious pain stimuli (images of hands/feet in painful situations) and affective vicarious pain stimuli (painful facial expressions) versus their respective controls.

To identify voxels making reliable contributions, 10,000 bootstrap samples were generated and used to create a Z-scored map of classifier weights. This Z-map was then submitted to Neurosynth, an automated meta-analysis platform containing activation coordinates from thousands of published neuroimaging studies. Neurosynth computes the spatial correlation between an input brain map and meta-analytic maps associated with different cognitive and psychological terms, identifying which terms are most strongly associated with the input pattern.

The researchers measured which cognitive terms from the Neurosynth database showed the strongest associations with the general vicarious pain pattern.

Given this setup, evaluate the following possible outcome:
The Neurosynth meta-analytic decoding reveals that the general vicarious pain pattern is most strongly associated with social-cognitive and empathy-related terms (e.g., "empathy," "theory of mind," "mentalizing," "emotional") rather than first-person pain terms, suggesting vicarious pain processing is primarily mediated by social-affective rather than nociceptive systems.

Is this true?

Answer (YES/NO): NO